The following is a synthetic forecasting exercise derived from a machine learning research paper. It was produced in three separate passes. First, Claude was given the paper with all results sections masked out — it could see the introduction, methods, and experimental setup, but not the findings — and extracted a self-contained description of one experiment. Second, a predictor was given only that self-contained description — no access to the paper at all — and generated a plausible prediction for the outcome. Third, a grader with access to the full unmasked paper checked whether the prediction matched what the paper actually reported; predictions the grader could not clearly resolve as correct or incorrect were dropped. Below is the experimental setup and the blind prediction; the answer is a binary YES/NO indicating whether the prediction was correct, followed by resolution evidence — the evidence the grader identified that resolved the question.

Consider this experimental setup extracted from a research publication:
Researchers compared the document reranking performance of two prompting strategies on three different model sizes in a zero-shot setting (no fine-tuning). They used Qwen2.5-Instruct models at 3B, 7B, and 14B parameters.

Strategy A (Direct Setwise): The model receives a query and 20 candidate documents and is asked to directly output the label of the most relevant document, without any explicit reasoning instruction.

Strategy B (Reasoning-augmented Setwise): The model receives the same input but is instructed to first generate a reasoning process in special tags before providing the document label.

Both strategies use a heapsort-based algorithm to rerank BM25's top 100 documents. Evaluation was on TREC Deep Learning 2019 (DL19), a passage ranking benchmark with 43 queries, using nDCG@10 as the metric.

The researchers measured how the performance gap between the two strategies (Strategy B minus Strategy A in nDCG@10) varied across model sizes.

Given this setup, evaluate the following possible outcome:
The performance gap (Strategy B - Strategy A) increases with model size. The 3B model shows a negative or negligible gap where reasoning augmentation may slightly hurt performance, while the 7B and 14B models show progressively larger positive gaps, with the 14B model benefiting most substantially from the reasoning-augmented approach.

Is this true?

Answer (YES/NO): NO